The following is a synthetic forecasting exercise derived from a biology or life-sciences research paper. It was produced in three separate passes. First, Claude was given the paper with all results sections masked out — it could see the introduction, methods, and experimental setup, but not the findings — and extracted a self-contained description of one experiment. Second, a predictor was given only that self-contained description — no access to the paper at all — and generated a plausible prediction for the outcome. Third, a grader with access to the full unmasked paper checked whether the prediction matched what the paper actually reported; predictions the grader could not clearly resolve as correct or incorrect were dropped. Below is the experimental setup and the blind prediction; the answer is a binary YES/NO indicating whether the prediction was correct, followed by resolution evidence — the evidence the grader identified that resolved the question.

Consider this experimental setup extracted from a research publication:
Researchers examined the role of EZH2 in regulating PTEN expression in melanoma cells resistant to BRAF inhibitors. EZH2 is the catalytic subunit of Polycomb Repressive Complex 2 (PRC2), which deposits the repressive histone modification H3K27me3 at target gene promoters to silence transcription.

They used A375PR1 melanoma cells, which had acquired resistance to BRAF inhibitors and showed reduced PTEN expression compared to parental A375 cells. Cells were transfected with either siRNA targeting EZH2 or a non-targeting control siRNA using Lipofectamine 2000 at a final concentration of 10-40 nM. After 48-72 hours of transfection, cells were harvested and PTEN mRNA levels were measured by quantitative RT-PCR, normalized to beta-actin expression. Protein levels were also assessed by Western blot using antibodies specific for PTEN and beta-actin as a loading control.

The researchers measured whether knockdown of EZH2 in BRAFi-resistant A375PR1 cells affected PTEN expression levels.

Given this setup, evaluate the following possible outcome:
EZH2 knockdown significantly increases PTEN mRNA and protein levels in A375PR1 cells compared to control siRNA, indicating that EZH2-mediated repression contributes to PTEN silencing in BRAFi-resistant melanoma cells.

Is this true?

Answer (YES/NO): NO